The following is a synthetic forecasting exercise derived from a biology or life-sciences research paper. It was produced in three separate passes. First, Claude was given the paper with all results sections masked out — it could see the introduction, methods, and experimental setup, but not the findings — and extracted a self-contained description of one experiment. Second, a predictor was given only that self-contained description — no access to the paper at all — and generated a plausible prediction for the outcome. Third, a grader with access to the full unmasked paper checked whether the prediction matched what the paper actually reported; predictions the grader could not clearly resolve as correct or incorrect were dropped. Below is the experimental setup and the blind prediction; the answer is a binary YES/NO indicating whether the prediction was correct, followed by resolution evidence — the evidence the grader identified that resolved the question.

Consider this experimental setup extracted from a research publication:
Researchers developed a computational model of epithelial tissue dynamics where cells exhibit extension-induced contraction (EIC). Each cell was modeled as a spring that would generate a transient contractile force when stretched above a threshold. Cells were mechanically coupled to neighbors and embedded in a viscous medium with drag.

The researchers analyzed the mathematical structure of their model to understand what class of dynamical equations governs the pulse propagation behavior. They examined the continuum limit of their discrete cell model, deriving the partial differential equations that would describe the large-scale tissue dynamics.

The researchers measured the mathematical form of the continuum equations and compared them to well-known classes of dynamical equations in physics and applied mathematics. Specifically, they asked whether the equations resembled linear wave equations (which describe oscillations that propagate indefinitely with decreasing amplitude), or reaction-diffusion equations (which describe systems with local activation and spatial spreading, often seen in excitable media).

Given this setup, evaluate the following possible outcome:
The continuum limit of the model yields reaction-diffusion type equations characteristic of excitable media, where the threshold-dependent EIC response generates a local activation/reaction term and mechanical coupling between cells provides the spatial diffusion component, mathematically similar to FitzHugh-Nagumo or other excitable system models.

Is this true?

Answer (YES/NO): YES